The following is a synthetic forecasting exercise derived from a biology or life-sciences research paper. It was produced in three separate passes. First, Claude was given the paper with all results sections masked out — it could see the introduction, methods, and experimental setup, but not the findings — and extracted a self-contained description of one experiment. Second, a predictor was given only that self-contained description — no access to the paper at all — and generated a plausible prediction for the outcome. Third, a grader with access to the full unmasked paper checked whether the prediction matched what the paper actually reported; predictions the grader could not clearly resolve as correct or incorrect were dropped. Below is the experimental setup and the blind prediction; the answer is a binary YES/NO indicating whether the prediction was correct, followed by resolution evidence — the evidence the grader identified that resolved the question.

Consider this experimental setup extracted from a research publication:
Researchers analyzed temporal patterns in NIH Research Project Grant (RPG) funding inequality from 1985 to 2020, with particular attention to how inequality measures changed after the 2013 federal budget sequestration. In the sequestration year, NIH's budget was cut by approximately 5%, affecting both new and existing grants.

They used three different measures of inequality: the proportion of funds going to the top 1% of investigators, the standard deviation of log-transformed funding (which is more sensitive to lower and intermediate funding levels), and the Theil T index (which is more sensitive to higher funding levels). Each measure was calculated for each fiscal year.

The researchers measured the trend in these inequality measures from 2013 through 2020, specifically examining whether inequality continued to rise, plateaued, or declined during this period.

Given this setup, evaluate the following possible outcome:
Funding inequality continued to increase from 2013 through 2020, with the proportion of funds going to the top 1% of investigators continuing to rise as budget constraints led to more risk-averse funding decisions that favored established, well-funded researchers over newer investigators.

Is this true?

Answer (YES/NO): NO